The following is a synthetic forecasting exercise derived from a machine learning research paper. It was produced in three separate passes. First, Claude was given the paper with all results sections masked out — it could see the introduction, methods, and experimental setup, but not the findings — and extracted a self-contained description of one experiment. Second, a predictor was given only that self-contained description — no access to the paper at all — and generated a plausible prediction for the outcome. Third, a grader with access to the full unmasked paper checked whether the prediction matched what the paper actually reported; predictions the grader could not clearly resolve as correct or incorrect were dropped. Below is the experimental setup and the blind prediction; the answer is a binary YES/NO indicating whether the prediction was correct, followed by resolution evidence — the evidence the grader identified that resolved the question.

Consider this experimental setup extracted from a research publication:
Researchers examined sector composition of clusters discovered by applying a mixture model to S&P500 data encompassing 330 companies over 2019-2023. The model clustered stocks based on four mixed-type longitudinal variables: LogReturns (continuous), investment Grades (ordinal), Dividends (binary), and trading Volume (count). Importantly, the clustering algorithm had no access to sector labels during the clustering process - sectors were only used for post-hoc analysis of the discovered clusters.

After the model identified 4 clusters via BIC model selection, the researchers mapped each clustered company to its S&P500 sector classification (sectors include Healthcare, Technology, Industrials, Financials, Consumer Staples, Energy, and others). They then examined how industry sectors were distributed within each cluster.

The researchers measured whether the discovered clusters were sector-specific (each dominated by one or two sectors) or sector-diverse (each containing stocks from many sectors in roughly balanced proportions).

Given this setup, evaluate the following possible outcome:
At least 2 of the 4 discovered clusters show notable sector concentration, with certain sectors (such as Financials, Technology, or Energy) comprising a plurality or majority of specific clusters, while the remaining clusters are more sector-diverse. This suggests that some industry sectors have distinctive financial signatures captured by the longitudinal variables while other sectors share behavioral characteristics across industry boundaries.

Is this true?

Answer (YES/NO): YES